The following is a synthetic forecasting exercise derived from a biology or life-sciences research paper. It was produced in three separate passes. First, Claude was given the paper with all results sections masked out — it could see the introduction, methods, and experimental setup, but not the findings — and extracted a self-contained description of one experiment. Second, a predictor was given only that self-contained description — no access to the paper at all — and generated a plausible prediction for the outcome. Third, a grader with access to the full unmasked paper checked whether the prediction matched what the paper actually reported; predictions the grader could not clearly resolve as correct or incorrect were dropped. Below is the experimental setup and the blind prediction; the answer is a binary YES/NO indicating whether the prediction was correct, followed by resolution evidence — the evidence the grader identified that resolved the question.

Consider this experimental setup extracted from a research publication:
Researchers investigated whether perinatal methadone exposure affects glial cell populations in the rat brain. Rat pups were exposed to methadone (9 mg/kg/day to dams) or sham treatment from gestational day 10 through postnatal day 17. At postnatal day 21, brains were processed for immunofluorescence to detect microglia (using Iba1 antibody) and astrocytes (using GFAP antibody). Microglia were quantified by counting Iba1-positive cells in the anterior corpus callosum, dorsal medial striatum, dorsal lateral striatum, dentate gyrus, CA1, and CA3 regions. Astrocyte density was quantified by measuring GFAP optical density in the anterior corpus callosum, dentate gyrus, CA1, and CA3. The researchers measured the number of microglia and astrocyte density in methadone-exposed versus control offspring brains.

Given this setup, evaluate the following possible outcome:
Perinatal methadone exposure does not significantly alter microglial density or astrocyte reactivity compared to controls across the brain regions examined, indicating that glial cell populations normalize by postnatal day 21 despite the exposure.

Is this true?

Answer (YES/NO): YES